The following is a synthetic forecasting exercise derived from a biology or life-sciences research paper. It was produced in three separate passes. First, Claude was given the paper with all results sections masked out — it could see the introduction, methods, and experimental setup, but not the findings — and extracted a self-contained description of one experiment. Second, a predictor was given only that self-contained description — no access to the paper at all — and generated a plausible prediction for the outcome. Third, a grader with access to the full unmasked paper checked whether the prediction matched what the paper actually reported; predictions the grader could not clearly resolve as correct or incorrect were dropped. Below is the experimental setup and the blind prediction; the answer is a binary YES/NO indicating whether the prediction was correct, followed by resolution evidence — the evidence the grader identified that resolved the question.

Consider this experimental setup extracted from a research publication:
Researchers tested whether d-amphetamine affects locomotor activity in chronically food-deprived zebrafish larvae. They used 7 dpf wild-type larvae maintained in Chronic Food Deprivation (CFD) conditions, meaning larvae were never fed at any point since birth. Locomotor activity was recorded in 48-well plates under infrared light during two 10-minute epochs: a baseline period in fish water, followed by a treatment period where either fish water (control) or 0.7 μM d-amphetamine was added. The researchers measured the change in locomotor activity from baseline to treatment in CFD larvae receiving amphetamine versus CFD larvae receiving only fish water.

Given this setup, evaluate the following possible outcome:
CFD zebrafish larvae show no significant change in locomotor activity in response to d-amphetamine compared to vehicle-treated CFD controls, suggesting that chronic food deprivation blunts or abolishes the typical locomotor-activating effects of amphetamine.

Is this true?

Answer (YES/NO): NO